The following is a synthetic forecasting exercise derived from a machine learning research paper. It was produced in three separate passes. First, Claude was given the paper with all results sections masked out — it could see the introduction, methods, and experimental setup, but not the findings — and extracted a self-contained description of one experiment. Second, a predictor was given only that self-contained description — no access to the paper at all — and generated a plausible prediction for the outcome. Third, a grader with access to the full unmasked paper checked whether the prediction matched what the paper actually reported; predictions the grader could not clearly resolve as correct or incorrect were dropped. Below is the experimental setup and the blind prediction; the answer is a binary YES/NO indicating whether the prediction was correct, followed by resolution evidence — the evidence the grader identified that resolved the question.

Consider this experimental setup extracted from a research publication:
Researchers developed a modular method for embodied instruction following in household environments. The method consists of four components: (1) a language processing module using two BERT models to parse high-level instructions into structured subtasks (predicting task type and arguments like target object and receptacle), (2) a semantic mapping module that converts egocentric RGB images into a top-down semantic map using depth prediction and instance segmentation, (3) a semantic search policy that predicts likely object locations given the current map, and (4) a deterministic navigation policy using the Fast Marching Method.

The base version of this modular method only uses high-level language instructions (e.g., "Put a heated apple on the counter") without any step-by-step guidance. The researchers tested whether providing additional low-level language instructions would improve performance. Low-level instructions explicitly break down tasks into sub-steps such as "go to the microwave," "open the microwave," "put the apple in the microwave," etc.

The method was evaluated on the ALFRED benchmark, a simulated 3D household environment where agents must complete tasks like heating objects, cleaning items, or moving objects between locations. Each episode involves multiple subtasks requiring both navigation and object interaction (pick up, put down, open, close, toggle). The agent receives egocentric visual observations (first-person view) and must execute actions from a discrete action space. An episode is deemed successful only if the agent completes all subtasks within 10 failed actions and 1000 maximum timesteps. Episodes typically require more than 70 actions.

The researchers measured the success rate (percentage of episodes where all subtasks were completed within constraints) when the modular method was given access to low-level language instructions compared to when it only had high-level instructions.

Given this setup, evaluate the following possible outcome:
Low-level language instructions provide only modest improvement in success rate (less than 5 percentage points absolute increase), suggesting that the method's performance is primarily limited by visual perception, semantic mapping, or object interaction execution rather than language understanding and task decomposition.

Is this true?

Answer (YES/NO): YES